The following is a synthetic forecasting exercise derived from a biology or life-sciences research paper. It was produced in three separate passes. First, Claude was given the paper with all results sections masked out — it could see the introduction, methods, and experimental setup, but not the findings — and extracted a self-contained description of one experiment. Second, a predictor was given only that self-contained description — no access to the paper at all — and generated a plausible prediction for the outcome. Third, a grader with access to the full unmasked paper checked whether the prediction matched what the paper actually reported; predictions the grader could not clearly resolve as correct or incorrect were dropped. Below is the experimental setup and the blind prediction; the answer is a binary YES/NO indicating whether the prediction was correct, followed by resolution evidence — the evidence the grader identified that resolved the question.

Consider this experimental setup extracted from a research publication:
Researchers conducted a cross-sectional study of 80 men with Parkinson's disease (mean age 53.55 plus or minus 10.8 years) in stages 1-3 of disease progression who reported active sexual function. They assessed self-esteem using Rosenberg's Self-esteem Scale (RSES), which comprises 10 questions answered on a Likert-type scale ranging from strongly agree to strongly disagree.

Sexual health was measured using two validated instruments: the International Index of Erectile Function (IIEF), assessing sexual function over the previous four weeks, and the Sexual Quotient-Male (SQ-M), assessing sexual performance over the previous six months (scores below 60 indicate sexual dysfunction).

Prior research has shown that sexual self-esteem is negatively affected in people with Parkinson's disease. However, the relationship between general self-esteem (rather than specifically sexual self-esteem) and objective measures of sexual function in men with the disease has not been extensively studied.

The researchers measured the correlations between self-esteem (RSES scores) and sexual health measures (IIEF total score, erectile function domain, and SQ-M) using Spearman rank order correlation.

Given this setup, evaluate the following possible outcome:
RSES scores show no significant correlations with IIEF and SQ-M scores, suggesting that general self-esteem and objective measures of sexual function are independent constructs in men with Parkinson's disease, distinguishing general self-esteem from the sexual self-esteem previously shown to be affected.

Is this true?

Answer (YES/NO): NO